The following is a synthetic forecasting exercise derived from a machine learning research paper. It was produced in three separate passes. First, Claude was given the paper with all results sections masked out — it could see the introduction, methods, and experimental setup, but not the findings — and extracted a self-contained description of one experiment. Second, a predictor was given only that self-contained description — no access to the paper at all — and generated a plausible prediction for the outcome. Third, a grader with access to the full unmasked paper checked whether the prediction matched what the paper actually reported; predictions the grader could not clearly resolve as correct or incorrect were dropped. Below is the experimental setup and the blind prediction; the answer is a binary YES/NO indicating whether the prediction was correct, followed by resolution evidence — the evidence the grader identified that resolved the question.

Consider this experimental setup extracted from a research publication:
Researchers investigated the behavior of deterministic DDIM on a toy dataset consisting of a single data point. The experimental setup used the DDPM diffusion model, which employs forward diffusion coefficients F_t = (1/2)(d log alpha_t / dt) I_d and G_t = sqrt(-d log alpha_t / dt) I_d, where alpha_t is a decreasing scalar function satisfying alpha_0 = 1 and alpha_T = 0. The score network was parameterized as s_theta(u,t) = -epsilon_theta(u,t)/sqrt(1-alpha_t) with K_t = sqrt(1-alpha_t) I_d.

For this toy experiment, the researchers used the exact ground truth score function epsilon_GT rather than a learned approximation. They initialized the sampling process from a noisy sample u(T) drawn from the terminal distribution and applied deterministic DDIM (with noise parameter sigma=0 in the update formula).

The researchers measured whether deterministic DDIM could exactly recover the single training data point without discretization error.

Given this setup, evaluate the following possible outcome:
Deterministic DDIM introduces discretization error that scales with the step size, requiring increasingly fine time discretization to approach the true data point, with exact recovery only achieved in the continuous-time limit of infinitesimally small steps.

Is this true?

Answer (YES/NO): NO